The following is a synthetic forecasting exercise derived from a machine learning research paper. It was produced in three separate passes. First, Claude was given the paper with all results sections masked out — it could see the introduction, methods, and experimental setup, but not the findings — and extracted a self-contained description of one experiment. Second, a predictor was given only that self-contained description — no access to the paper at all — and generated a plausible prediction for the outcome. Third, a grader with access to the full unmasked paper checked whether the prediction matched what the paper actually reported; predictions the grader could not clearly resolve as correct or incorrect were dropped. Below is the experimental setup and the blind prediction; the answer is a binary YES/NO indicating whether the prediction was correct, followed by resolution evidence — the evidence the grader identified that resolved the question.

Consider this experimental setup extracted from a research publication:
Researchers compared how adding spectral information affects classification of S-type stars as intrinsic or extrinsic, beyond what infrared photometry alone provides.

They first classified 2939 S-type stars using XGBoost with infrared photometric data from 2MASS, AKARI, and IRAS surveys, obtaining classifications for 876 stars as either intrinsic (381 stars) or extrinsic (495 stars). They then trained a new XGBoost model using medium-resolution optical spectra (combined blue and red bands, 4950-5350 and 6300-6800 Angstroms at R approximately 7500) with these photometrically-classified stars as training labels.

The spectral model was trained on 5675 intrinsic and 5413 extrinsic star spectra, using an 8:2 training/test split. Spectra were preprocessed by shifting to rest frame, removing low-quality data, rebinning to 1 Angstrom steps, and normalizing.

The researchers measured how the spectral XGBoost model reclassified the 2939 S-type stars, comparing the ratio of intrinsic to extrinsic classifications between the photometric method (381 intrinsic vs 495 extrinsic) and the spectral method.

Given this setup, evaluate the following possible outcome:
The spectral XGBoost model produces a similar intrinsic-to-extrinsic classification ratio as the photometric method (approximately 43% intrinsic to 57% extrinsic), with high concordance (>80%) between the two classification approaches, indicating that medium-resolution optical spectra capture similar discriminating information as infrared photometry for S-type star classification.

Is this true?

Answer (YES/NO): NO